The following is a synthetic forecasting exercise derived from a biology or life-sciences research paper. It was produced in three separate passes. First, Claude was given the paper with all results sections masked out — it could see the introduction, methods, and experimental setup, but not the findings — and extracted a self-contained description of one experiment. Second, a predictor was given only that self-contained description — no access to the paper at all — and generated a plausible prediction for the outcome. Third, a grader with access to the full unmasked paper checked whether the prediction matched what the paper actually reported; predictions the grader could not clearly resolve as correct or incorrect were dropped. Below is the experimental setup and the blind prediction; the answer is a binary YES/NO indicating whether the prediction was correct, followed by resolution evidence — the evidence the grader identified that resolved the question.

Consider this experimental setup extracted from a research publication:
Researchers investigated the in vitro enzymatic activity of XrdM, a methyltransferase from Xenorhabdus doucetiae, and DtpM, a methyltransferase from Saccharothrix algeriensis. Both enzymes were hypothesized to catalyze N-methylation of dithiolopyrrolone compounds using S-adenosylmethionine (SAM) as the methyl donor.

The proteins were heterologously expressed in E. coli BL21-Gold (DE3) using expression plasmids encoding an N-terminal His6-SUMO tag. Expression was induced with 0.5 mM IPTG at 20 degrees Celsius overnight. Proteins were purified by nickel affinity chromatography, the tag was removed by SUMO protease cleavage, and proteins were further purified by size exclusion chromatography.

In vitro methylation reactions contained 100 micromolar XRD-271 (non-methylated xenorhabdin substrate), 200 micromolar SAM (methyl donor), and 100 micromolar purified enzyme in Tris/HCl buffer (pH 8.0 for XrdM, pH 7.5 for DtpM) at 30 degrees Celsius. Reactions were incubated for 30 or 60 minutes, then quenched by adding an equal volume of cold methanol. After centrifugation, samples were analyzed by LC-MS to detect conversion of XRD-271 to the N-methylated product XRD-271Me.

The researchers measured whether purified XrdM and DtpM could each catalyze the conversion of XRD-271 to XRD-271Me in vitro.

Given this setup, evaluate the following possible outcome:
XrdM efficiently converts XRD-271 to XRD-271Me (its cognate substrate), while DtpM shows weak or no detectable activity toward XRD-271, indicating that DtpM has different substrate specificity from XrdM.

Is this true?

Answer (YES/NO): NO